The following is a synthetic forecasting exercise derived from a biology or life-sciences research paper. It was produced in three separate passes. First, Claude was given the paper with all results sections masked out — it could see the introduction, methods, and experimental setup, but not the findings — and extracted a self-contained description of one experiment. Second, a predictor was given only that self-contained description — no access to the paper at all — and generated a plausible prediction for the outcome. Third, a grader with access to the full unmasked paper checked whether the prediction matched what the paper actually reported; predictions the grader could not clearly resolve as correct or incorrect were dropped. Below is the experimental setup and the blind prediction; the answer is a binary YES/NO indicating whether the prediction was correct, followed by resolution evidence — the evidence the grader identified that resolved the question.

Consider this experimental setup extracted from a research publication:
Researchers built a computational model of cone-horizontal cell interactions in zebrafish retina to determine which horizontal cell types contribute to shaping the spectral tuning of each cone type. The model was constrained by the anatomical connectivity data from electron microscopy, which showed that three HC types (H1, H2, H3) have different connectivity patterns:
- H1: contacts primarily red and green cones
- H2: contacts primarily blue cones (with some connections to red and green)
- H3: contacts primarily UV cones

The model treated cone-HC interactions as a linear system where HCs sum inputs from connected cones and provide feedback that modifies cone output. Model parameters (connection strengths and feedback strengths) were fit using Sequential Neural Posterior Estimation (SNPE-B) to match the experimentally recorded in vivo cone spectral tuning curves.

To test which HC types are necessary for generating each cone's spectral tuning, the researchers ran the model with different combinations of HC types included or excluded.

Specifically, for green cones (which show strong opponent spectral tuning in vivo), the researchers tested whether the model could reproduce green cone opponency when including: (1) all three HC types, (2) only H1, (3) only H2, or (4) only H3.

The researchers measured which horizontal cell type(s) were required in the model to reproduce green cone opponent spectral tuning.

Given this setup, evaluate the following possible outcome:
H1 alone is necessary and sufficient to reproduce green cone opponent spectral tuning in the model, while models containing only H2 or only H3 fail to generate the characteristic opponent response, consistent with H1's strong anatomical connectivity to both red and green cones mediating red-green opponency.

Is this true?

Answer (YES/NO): YES